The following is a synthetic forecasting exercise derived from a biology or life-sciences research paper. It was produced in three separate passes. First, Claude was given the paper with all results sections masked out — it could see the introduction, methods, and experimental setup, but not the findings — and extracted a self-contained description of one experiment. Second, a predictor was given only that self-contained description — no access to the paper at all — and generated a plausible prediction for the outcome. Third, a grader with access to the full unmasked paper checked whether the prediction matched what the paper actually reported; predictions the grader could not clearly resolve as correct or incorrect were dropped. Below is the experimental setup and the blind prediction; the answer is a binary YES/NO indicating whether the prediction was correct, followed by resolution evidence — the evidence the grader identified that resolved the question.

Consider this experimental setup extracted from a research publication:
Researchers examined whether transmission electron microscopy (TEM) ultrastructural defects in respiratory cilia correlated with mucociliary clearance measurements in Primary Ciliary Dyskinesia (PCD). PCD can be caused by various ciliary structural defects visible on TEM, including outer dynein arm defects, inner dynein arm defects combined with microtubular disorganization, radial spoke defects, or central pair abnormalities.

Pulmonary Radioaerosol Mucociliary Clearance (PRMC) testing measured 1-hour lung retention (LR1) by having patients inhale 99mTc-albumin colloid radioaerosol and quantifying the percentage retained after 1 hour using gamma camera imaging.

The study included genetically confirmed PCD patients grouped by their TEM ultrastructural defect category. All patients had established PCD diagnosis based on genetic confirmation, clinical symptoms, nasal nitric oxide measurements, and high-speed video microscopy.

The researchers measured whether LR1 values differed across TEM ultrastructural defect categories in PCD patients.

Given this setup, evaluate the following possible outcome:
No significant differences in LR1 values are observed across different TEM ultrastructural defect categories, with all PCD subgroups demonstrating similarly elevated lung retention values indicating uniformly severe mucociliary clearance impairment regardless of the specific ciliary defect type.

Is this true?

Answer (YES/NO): YES